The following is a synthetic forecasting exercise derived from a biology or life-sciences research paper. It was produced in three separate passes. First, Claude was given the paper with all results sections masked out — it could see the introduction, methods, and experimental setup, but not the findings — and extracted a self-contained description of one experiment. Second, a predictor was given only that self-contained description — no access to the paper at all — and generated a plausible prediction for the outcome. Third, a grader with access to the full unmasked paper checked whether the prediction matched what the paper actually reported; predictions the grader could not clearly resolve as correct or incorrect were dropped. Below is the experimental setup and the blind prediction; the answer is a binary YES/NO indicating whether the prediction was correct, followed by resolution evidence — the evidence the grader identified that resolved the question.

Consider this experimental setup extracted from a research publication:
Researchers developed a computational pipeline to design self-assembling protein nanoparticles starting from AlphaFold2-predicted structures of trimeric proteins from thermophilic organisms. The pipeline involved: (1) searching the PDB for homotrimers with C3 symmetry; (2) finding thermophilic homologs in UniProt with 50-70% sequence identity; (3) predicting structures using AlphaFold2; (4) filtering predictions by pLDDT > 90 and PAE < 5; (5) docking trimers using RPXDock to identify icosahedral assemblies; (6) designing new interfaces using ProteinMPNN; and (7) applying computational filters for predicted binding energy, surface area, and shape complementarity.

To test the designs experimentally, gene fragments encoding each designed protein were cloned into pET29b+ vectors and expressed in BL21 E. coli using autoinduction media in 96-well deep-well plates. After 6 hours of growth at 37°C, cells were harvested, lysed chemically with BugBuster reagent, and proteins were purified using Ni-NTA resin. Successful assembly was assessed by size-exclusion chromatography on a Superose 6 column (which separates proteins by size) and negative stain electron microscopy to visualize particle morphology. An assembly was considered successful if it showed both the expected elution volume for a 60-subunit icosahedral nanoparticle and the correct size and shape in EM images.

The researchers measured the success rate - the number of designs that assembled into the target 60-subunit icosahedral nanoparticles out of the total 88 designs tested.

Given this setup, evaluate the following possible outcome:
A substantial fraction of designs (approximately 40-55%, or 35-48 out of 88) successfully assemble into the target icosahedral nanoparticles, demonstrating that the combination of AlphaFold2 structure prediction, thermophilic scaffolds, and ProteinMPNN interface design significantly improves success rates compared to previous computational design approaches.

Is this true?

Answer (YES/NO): NO